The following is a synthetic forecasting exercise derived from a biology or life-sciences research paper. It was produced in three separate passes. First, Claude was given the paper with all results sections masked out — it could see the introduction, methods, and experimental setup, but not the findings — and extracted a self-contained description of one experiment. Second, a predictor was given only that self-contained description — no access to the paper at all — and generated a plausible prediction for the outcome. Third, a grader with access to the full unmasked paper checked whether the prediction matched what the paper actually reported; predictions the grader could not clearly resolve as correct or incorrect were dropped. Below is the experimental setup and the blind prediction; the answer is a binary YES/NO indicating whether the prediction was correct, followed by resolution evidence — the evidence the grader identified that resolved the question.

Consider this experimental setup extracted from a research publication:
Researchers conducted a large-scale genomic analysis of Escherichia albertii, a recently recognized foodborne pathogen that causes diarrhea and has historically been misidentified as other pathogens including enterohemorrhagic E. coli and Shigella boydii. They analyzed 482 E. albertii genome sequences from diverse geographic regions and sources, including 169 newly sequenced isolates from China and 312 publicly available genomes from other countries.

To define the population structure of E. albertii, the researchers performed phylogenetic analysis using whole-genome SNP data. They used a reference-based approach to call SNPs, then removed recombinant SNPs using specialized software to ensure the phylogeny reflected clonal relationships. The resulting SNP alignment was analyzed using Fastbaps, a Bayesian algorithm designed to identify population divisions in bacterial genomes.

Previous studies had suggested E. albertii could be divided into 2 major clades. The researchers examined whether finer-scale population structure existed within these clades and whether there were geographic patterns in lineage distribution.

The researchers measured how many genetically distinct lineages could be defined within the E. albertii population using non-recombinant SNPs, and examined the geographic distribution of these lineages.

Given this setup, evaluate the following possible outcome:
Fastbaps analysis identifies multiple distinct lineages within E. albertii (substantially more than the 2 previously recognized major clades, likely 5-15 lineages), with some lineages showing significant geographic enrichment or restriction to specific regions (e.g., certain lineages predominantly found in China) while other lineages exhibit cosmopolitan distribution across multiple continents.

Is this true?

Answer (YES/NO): YES